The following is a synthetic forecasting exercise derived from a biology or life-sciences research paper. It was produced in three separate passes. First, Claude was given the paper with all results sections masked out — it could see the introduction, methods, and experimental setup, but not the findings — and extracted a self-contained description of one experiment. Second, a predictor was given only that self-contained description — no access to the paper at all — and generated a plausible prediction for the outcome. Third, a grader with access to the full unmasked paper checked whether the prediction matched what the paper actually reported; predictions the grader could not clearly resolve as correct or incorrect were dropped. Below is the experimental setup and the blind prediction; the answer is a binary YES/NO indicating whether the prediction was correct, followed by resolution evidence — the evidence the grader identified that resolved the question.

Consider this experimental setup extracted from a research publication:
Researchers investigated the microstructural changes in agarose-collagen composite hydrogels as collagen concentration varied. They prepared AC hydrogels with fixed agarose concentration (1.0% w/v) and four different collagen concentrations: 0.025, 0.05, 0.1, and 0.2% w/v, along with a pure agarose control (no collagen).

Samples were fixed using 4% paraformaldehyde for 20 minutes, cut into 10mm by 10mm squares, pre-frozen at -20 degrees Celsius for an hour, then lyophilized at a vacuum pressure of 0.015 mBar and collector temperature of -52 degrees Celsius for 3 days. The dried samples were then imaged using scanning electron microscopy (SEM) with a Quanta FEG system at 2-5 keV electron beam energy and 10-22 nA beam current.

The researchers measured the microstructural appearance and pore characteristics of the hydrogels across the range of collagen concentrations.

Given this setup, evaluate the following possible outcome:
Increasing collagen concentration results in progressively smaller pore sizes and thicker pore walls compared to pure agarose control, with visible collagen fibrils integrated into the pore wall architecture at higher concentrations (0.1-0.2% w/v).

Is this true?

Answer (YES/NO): NO